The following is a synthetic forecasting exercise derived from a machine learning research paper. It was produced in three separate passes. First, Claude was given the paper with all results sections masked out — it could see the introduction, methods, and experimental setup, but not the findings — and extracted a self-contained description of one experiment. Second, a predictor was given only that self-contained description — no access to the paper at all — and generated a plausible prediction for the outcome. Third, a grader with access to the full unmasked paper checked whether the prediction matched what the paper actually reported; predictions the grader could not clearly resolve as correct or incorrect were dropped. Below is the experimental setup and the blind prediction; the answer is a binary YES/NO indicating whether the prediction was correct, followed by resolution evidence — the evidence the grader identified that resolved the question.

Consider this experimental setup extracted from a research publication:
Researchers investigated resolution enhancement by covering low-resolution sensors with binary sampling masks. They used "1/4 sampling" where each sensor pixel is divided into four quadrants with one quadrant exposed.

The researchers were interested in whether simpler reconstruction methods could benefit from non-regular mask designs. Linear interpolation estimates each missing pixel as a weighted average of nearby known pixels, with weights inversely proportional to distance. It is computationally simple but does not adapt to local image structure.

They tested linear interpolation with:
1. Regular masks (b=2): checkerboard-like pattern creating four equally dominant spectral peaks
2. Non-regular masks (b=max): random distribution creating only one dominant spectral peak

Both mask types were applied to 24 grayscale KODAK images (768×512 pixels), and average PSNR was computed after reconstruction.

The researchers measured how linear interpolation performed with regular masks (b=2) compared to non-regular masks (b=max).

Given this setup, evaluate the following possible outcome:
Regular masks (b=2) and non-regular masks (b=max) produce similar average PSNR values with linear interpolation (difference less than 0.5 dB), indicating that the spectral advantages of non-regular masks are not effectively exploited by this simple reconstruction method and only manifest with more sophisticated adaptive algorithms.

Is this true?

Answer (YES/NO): NO